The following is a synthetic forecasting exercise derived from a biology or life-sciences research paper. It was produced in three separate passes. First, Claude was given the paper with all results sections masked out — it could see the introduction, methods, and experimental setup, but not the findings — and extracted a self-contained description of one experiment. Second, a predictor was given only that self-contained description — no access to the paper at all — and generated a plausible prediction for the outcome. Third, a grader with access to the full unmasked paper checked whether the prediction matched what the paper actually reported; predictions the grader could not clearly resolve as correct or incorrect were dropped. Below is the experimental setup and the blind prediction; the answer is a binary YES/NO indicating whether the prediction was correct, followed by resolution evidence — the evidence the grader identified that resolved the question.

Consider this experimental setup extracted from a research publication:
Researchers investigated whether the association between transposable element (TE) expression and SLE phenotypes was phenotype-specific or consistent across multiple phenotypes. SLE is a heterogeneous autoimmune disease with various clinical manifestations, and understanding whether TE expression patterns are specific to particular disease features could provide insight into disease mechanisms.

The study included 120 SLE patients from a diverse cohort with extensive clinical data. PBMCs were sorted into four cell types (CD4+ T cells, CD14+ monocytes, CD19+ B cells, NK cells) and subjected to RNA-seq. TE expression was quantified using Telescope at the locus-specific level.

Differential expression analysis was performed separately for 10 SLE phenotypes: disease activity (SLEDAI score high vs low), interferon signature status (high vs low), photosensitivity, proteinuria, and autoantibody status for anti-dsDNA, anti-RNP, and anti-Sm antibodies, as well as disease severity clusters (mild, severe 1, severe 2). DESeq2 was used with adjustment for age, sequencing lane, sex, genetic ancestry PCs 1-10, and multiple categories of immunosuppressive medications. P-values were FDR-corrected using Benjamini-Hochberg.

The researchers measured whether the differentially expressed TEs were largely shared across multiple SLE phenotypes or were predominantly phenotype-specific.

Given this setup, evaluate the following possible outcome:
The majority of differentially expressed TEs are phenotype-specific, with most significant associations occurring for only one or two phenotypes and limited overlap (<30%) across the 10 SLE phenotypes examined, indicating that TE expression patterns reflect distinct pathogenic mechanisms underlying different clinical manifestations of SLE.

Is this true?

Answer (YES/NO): YES